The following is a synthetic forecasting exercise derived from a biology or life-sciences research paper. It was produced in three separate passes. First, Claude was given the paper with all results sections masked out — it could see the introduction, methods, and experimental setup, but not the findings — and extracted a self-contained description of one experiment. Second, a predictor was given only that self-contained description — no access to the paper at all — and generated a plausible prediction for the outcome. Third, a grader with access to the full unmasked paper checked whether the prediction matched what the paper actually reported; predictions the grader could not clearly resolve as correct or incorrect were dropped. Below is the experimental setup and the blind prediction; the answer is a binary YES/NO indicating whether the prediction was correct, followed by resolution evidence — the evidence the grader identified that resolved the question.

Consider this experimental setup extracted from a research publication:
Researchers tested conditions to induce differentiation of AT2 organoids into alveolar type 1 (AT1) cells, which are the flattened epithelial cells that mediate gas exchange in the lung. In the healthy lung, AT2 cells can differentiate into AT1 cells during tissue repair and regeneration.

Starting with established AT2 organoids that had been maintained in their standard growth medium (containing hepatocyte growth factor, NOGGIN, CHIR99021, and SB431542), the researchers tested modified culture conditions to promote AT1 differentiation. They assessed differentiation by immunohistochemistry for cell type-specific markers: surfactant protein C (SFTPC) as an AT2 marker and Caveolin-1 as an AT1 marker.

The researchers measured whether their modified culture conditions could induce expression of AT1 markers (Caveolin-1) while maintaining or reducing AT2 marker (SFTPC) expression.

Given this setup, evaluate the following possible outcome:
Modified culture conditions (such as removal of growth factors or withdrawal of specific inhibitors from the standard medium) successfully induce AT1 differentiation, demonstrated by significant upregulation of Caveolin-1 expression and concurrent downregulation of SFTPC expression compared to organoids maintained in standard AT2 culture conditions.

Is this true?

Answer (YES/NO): YES